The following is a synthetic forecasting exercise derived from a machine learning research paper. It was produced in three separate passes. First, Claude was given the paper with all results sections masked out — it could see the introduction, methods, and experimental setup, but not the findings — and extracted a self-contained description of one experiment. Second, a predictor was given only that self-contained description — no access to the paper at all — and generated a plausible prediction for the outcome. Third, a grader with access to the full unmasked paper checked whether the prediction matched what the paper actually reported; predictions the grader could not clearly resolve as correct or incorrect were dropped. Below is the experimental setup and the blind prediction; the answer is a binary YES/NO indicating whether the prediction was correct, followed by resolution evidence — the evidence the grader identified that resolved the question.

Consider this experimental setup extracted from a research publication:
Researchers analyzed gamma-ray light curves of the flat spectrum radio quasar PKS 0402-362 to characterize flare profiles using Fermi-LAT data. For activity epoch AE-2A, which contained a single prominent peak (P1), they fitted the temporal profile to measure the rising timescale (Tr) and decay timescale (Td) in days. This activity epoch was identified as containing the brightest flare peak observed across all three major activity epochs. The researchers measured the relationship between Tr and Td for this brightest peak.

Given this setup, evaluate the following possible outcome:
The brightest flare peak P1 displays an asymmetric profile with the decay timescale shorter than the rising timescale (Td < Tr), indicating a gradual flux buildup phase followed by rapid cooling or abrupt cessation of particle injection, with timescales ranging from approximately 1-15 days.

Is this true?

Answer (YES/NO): YES